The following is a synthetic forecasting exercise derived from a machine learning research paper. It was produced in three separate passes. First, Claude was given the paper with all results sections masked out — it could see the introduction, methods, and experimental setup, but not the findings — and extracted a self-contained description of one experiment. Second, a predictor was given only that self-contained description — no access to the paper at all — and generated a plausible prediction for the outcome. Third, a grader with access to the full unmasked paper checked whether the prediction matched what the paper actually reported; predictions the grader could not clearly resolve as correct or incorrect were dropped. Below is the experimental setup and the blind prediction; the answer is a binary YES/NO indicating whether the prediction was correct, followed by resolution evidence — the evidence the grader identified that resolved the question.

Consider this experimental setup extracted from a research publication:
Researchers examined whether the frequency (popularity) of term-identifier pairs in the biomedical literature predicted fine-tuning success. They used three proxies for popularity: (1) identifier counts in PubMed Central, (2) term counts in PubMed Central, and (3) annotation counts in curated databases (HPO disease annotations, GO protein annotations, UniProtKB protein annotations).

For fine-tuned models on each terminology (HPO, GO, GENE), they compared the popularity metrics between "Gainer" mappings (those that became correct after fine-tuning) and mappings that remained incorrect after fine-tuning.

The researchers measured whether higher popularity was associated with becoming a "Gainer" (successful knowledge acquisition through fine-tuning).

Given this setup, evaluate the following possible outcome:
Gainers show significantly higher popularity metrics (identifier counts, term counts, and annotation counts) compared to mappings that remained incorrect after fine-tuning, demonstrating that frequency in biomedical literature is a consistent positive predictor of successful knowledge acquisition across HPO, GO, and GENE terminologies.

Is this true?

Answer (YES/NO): NO